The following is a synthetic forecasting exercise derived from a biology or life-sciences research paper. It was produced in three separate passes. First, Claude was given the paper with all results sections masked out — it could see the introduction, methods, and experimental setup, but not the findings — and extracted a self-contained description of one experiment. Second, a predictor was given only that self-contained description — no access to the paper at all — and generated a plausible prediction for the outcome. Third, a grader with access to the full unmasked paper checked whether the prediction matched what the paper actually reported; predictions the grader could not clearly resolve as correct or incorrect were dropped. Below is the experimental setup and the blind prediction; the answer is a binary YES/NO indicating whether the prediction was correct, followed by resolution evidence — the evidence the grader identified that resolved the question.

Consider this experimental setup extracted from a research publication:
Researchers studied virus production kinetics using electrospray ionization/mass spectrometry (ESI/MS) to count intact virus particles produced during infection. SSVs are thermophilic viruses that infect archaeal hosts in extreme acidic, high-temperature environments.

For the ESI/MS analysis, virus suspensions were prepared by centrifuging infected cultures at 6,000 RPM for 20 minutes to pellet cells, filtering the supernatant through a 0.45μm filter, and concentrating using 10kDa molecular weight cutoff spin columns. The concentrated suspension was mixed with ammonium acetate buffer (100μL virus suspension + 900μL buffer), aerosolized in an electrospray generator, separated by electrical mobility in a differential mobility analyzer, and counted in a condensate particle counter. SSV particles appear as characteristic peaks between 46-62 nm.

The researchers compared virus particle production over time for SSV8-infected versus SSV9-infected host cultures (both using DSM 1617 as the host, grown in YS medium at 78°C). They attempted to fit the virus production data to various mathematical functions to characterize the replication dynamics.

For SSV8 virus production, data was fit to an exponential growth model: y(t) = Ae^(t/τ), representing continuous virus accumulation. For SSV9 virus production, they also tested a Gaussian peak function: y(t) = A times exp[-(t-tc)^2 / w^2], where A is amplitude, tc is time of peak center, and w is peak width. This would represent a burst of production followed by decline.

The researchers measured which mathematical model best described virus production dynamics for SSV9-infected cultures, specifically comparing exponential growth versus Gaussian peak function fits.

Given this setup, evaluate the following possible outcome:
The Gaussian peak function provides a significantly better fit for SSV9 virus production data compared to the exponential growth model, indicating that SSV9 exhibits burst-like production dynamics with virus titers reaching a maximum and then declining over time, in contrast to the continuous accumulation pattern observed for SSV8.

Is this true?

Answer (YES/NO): YES